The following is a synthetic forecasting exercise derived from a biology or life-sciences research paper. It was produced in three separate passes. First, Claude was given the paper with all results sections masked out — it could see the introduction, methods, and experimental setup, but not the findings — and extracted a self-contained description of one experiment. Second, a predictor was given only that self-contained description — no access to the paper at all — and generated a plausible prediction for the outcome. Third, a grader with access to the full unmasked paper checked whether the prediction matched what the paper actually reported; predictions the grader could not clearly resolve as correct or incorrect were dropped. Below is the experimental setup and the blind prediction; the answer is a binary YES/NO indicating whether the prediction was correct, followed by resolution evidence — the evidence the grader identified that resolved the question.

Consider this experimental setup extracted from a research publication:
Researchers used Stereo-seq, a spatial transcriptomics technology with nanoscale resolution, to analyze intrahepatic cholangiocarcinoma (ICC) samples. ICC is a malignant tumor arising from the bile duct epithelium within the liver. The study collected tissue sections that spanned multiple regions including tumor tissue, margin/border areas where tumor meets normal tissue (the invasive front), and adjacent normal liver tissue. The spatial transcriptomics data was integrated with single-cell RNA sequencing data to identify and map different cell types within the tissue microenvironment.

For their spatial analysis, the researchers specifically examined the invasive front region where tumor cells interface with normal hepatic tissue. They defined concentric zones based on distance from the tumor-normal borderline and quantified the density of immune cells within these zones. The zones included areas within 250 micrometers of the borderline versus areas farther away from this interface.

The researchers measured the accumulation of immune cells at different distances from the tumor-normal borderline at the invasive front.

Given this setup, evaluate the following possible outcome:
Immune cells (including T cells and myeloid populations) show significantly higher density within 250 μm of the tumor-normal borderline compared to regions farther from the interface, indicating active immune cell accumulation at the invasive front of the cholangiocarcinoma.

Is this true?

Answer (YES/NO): YES